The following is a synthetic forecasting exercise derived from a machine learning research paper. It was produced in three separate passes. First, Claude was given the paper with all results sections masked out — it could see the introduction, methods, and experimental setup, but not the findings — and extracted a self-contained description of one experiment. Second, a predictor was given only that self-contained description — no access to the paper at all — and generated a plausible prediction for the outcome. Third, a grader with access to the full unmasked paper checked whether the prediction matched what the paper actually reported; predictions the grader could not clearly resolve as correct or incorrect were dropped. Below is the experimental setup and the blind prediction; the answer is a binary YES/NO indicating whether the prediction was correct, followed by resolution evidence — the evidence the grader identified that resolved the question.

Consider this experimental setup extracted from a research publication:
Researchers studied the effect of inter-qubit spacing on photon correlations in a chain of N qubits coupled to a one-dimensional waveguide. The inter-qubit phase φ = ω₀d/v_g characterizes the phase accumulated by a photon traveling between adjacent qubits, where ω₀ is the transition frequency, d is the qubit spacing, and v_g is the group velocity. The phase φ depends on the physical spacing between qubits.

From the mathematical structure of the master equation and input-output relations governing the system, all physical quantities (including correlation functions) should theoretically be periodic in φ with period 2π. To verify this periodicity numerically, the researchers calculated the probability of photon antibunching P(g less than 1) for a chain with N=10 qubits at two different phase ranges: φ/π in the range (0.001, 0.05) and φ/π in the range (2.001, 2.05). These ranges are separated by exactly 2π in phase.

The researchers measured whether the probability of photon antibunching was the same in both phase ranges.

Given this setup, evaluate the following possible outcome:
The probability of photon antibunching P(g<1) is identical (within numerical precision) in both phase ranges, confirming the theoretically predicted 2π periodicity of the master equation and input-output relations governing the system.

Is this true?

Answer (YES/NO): YES